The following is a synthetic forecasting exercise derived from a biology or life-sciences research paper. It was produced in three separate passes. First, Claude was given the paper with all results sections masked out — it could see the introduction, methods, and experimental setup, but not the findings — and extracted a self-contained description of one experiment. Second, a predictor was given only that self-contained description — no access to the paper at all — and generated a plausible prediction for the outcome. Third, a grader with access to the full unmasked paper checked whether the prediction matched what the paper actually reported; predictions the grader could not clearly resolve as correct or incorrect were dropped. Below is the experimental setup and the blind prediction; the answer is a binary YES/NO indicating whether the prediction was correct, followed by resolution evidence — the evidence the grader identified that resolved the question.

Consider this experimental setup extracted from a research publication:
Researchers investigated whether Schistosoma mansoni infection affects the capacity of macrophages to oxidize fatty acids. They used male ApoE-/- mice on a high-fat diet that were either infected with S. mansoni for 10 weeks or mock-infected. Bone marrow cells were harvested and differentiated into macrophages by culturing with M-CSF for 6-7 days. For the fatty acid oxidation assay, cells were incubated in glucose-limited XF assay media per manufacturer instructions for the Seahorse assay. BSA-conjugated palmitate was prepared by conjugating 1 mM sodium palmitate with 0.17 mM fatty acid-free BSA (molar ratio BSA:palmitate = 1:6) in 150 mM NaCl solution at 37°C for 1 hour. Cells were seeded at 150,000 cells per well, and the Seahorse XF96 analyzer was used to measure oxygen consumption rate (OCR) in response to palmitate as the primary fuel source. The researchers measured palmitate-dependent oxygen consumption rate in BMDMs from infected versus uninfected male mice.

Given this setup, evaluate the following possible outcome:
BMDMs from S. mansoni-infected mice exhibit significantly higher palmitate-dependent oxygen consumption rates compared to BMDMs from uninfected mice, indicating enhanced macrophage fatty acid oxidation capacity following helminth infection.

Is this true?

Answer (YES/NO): YES